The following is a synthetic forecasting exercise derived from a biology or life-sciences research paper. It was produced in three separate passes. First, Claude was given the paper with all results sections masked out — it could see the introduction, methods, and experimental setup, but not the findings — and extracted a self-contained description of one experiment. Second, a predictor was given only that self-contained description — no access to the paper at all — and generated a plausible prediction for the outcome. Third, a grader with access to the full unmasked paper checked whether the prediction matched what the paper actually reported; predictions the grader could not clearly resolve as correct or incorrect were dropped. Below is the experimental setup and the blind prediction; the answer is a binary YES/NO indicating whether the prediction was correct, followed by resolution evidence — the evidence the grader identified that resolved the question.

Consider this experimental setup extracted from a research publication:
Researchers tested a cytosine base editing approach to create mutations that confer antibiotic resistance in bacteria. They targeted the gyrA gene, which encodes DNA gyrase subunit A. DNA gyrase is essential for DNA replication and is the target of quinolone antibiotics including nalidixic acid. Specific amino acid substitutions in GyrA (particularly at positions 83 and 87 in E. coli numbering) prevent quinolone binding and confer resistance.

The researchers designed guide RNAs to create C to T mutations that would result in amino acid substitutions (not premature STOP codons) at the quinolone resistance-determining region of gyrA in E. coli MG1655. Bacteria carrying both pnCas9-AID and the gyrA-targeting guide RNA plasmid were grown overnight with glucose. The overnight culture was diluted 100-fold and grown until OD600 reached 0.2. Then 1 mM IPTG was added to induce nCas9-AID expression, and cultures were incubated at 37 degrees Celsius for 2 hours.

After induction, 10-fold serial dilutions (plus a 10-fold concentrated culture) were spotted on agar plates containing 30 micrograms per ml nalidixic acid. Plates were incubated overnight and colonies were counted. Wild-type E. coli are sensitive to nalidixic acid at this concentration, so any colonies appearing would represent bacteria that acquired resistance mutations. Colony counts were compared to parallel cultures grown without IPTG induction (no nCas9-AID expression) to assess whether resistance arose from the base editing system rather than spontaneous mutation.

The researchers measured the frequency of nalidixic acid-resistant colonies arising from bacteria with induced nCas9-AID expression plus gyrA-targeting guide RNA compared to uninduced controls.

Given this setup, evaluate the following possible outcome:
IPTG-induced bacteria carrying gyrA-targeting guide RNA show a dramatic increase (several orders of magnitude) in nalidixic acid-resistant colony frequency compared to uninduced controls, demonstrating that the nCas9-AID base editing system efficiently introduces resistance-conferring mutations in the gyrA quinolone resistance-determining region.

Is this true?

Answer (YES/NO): YES